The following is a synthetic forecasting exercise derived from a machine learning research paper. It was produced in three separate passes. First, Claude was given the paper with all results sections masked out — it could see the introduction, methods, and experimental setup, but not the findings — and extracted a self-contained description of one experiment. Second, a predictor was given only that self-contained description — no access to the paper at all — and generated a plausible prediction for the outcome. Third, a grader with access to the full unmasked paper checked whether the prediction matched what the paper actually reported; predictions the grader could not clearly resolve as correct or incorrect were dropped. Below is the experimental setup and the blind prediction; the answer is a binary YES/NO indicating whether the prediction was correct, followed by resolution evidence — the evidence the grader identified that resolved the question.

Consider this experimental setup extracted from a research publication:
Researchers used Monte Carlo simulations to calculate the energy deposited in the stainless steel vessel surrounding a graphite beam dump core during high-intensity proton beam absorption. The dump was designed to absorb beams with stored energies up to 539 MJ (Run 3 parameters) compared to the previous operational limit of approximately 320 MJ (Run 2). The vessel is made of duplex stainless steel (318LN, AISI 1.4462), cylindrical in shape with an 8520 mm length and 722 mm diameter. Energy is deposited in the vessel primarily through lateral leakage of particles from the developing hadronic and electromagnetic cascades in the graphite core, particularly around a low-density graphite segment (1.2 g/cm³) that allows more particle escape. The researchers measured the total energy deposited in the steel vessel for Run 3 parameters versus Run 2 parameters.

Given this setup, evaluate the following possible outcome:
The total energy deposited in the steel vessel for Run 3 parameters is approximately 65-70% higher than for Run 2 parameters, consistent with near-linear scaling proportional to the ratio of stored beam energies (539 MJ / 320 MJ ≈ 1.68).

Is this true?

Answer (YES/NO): NO